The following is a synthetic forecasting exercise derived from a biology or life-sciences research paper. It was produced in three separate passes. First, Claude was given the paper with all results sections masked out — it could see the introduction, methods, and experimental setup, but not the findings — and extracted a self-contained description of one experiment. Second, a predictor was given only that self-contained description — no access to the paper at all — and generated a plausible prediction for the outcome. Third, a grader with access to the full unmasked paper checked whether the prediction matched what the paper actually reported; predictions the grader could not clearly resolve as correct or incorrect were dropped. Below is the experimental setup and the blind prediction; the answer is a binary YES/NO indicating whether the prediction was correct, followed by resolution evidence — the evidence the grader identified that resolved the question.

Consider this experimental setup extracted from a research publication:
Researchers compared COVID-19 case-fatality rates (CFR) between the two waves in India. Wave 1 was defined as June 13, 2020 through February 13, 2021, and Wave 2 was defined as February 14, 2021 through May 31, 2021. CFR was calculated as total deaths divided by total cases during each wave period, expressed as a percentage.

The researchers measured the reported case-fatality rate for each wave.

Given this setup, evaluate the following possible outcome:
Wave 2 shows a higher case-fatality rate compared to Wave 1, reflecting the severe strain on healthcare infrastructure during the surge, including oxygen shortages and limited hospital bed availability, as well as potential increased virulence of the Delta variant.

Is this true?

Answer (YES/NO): NO